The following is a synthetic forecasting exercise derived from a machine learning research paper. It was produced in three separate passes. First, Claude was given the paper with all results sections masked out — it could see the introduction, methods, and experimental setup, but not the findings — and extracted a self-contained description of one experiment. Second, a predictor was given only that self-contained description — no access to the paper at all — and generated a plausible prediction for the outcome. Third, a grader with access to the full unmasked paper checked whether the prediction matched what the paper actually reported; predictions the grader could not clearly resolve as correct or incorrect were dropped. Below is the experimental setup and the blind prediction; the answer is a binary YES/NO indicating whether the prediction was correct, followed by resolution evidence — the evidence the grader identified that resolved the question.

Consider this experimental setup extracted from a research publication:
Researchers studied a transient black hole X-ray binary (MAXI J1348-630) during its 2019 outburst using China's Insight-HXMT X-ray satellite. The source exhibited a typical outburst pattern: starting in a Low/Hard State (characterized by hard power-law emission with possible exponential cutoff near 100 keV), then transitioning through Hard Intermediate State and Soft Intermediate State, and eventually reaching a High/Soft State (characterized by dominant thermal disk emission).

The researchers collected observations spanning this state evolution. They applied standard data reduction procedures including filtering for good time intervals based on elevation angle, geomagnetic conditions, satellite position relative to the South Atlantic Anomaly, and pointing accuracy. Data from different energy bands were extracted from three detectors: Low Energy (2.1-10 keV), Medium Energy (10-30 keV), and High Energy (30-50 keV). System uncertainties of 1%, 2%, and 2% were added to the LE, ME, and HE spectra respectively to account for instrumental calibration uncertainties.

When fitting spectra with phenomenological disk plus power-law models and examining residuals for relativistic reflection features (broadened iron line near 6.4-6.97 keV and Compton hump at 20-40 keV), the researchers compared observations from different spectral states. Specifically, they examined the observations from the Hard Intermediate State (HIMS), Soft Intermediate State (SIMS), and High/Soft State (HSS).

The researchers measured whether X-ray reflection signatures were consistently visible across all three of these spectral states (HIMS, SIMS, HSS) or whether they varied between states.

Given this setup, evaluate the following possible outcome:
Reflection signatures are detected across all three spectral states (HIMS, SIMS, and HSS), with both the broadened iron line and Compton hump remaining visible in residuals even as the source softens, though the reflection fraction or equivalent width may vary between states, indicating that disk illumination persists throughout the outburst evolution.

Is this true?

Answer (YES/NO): YES